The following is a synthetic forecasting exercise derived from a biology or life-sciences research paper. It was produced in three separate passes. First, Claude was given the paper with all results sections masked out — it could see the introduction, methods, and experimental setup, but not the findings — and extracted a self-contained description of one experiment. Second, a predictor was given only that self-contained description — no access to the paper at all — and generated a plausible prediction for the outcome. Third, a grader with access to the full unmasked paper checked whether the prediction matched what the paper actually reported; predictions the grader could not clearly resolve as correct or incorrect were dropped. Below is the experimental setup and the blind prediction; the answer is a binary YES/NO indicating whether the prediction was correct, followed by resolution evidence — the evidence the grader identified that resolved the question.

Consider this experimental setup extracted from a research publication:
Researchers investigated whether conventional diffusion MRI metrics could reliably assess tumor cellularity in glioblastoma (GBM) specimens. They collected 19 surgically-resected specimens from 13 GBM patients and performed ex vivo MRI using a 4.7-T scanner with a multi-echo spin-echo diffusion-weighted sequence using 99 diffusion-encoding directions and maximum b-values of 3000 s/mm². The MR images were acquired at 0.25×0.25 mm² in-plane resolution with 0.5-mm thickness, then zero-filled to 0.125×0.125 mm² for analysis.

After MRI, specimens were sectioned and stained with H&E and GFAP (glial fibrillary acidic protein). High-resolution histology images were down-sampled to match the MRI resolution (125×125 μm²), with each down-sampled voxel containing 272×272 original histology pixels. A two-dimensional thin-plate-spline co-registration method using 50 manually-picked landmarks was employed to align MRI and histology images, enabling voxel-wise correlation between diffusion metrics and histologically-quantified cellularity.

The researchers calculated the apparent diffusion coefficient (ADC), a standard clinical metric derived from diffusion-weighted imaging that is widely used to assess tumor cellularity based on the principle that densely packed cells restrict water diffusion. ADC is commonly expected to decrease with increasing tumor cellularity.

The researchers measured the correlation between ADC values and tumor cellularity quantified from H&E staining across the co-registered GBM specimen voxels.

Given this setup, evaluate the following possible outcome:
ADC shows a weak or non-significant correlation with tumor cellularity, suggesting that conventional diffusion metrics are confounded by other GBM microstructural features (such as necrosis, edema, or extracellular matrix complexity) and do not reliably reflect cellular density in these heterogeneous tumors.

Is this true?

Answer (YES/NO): YES